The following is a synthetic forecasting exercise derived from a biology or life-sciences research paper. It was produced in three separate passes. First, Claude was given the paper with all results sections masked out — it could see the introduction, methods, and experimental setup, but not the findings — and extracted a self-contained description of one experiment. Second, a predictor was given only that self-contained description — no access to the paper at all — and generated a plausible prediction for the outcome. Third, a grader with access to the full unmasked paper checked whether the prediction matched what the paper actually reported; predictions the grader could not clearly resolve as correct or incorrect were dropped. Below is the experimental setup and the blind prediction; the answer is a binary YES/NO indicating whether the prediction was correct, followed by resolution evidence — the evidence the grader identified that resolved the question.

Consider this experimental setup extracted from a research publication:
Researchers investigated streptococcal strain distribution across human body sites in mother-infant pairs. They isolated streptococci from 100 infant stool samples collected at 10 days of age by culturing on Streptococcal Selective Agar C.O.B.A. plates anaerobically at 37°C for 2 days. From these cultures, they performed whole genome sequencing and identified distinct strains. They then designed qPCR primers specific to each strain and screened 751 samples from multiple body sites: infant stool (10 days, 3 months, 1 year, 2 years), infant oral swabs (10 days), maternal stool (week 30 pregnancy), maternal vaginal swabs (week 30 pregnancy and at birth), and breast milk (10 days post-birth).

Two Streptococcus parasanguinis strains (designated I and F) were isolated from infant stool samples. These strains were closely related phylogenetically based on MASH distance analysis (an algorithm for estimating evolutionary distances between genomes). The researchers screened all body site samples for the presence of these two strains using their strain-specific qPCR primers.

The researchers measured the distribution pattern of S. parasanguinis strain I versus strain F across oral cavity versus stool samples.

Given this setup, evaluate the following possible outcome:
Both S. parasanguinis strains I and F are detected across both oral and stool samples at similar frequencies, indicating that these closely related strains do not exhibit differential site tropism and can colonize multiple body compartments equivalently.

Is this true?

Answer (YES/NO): NO